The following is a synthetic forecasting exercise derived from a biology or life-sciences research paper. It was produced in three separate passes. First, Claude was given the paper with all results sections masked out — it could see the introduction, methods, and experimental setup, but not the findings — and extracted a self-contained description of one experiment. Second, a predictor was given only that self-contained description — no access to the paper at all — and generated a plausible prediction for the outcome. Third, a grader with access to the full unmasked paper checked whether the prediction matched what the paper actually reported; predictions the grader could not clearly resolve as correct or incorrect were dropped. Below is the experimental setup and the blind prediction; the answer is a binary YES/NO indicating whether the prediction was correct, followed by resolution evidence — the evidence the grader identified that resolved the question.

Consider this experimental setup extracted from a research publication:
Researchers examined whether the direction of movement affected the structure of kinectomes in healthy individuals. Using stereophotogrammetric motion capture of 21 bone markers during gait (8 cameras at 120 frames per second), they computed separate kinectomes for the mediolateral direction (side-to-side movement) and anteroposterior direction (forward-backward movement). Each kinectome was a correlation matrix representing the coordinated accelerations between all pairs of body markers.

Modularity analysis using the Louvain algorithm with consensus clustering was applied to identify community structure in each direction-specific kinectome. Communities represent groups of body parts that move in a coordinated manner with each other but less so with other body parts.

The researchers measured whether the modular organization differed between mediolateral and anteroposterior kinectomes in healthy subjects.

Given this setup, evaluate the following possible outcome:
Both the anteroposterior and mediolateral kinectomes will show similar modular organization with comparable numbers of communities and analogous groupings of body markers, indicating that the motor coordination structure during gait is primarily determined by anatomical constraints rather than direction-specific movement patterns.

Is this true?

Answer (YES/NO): NO